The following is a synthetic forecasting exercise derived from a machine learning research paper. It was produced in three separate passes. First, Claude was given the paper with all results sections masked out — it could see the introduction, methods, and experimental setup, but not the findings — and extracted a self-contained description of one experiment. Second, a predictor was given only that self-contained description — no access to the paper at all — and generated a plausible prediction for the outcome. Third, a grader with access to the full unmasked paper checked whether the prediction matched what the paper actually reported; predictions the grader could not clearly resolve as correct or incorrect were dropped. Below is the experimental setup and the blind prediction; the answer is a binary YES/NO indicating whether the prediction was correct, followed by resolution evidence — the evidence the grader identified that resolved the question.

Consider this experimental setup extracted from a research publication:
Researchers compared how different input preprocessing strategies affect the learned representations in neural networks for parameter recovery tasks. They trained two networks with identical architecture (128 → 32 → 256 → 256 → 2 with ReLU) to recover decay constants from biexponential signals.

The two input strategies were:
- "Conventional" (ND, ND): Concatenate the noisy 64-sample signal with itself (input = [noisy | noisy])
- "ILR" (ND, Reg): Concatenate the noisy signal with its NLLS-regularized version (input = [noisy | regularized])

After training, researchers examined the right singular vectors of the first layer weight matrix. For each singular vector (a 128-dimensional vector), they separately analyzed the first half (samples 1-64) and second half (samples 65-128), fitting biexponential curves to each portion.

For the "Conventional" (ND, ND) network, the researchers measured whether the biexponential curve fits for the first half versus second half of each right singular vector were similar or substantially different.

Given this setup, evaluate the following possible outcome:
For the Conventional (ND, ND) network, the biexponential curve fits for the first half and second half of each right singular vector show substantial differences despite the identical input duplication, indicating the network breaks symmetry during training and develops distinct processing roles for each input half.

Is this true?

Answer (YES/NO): NO